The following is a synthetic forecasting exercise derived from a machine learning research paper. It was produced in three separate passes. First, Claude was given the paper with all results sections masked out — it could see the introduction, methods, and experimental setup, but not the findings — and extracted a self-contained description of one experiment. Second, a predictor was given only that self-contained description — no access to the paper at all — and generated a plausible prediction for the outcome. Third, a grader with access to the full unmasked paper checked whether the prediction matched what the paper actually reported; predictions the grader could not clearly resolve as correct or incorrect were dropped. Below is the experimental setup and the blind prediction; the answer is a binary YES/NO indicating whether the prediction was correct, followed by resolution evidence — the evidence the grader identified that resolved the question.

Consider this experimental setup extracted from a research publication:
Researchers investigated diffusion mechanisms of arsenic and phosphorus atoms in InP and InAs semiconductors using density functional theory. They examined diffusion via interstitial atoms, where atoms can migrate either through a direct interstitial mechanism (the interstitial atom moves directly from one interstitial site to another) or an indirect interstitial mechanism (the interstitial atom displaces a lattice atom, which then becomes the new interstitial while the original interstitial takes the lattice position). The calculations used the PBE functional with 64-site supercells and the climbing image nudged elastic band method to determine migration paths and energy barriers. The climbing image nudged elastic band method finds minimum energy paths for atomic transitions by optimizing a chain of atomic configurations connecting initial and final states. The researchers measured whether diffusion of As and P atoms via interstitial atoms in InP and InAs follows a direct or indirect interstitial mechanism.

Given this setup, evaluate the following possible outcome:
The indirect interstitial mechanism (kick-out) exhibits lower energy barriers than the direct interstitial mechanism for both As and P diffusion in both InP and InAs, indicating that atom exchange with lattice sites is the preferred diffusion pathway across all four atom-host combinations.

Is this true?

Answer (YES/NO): YES